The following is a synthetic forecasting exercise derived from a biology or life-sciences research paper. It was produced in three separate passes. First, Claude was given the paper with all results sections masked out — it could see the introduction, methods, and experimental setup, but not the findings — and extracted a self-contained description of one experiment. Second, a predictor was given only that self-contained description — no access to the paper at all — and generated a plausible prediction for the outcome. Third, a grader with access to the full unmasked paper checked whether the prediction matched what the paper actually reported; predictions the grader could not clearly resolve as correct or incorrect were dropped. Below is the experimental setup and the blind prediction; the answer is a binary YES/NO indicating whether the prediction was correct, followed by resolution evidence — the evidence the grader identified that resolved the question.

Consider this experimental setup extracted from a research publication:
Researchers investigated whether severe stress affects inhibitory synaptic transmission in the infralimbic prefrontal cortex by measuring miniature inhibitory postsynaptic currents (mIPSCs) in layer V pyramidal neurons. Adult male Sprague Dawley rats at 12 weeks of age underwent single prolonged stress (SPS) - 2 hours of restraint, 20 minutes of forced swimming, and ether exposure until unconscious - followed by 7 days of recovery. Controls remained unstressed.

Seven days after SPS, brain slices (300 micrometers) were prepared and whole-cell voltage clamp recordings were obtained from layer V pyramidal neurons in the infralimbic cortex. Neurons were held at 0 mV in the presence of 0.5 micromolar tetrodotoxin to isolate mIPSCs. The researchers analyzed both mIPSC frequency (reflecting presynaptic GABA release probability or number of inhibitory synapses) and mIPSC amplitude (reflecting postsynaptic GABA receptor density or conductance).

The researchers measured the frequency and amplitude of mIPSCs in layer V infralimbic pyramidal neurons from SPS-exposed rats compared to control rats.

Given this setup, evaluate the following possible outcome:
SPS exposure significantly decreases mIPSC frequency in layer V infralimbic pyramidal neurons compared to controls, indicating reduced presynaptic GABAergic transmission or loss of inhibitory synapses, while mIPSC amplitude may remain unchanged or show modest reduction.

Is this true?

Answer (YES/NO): NO